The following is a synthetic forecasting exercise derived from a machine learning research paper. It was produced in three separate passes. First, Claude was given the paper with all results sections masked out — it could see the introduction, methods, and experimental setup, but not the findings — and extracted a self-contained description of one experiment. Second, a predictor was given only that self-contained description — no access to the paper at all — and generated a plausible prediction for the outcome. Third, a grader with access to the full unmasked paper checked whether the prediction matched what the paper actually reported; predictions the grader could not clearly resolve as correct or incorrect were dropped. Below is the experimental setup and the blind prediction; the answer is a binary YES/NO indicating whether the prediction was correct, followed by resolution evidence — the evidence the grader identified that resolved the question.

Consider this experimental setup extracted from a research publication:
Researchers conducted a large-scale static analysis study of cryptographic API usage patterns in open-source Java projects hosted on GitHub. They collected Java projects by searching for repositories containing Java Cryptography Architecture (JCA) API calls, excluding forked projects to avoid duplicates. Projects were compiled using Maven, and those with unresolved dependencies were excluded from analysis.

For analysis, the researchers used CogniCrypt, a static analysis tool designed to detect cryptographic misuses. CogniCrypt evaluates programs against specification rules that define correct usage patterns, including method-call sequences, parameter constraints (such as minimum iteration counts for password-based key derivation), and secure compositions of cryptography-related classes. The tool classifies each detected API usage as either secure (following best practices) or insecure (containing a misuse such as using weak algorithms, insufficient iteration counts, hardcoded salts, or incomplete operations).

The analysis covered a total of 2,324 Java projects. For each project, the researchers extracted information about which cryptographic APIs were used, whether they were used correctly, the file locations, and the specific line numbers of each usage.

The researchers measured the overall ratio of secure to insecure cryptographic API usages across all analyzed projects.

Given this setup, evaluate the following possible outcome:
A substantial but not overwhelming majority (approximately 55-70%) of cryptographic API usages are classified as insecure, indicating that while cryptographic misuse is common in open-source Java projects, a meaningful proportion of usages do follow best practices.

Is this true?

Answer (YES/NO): YES